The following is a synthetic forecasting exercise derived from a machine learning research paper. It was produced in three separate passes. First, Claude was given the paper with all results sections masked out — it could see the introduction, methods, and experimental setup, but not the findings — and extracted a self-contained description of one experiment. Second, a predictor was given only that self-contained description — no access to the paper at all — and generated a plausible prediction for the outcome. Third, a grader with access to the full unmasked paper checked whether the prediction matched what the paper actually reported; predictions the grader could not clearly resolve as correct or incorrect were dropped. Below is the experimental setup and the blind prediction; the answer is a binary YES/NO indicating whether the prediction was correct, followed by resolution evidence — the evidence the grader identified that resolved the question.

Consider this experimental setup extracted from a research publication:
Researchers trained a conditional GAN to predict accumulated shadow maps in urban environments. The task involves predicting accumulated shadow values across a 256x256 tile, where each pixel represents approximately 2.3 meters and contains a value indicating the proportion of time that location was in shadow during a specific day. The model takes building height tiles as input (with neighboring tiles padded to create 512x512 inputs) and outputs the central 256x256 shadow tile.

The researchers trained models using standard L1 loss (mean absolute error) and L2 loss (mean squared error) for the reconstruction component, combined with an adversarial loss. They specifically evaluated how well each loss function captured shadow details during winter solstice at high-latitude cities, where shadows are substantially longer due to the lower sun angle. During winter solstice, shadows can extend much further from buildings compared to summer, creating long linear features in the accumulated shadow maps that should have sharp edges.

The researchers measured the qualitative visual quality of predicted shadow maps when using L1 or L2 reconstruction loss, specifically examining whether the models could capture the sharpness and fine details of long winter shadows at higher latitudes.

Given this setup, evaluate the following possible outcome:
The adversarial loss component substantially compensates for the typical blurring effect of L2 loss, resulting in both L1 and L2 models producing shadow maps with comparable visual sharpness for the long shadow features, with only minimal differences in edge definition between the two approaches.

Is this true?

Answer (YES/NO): NO